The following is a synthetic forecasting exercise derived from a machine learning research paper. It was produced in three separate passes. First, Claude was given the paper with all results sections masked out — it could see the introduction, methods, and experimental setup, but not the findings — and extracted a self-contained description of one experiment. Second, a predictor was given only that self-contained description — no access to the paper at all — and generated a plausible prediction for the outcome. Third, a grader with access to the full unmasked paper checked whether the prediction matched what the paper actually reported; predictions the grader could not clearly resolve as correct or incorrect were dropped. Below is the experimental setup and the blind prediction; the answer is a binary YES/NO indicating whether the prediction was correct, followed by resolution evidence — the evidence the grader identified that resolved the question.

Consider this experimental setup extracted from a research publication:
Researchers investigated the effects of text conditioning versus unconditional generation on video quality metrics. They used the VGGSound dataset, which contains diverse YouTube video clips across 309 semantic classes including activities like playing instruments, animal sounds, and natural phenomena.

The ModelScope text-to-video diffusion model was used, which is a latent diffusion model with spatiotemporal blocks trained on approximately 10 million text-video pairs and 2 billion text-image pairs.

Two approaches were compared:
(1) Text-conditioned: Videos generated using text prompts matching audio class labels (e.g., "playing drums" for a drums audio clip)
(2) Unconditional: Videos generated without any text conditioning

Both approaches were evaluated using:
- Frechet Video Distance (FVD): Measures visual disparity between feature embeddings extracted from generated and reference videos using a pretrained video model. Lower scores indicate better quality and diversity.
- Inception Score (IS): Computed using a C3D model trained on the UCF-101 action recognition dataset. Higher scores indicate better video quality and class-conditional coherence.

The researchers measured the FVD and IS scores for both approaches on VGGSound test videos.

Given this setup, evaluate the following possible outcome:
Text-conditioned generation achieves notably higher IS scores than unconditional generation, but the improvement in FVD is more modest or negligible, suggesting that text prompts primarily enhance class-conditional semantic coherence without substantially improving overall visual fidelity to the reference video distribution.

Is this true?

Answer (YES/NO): NO